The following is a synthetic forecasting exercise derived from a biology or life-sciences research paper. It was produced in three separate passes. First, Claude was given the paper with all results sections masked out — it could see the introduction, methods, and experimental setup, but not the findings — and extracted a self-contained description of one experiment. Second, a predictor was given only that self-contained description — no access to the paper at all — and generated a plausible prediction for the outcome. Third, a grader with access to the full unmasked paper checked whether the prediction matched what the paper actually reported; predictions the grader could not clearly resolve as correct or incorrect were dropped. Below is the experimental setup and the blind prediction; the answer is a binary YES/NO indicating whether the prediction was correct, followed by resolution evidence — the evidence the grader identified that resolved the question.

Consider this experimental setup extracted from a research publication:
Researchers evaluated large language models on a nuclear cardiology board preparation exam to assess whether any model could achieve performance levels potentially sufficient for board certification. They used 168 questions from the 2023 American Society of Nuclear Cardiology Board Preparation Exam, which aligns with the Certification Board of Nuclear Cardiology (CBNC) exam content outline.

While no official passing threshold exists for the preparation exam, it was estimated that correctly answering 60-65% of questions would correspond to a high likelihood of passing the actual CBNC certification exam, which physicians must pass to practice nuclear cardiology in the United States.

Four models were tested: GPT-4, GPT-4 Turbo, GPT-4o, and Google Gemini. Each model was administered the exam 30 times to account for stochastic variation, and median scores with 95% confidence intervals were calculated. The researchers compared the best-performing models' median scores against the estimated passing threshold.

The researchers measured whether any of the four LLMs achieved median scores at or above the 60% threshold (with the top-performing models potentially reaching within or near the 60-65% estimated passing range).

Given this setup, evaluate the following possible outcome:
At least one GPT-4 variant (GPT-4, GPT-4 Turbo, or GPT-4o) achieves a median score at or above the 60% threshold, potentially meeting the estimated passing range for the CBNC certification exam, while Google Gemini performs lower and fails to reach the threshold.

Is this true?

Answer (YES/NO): YES